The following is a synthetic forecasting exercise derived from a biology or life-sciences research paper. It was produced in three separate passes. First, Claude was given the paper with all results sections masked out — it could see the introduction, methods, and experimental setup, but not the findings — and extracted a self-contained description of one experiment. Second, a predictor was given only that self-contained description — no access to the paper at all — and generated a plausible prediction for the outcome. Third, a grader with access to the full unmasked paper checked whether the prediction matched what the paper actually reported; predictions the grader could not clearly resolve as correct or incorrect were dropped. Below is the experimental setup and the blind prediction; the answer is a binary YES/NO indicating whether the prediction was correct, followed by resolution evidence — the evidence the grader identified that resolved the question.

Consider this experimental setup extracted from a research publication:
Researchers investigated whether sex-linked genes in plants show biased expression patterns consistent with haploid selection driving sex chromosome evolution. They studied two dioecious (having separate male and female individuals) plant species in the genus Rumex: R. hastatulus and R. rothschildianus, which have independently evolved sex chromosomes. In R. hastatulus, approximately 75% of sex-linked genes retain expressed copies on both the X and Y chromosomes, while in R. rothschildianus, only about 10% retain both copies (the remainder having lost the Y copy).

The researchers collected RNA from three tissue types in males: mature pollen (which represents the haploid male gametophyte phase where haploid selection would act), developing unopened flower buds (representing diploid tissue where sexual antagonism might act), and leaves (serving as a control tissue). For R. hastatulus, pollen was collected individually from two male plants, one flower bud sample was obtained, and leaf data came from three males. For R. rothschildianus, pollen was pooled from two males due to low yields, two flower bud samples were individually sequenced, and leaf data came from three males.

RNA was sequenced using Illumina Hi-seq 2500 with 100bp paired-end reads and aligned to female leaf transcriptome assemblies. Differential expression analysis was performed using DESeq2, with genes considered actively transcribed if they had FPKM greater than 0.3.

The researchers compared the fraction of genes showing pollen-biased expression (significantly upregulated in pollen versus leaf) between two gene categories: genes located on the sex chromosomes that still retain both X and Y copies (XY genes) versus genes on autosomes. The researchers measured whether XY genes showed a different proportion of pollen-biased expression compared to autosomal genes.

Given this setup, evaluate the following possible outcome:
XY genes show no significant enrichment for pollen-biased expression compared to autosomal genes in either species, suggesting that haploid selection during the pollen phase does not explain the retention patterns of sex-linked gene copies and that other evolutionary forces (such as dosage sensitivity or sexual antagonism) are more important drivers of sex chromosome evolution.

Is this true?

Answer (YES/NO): NO